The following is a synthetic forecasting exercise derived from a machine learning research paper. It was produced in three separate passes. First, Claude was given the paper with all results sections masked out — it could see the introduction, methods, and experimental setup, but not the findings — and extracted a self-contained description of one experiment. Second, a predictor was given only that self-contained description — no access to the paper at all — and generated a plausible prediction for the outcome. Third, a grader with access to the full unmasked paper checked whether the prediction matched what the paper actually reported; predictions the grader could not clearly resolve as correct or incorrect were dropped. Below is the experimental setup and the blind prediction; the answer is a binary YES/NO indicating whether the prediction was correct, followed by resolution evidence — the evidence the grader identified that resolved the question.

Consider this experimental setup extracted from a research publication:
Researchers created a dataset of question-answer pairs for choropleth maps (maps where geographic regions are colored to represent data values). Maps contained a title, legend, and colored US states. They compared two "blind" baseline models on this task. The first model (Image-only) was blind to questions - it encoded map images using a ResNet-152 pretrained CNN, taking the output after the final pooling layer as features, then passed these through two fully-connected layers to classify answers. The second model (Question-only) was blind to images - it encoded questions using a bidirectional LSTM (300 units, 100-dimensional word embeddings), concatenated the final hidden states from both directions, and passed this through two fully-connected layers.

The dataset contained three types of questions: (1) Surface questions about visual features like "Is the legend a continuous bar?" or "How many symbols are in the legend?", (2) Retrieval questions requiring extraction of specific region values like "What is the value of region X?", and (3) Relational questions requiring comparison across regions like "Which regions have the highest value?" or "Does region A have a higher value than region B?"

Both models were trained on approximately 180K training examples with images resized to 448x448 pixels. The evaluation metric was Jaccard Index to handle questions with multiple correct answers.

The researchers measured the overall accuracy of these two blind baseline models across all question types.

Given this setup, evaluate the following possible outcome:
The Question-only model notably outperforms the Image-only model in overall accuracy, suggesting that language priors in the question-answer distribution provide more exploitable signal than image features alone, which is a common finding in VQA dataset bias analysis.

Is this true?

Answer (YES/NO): YES